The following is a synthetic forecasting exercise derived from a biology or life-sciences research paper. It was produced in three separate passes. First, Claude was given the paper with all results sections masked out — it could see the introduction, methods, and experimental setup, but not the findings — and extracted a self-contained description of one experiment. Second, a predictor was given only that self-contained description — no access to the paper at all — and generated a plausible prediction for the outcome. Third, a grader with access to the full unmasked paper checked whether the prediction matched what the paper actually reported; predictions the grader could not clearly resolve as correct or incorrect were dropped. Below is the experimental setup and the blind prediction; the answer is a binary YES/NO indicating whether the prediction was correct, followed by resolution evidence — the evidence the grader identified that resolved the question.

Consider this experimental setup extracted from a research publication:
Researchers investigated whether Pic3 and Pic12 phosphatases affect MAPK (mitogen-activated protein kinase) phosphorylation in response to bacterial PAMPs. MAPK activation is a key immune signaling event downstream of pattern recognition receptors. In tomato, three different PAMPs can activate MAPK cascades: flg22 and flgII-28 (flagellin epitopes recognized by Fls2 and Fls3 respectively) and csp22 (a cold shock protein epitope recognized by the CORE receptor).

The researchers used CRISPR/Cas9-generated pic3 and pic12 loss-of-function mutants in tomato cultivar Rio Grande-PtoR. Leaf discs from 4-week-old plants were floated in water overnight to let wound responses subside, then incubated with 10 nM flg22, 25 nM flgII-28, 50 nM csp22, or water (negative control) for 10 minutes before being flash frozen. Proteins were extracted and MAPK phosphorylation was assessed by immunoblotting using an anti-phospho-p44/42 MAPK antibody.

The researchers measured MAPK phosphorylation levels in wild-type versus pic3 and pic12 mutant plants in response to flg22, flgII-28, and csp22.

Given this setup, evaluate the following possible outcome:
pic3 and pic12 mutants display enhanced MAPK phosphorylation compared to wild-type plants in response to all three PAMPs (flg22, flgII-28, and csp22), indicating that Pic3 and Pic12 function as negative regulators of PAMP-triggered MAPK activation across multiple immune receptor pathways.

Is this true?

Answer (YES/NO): NO